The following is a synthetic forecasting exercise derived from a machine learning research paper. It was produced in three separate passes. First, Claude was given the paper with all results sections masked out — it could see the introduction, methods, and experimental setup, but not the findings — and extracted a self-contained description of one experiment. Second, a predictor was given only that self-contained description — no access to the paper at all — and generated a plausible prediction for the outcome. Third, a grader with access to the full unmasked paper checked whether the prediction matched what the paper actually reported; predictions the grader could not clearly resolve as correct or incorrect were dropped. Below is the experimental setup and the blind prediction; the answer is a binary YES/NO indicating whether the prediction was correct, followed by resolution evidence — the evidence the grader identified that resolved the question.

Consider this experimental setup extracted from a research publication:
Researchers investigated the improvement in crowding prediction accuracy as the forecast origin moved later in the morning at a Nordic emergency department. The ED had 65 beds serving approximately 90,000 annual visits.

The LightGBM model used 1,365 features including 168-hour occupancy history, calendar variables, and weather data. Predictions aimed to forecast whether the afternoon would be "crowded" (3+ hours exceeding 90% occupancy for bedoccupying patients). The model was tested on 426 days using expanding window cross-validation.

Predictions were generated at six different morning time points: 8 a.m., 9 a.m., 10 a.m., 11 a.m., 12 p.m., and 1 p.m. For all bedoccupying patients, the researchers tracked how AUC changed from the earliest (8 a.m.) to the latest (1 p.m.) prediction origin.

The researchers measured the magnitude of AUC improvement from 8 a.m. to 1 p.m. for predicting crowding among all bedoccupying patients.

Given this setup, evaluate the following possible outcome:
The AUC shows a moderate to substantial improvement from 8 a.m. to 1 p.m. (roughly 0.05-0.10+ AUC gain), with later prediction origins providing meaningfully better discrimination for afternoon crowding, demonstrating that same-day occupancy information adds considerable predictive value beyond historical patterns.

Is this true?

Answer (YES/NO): YES